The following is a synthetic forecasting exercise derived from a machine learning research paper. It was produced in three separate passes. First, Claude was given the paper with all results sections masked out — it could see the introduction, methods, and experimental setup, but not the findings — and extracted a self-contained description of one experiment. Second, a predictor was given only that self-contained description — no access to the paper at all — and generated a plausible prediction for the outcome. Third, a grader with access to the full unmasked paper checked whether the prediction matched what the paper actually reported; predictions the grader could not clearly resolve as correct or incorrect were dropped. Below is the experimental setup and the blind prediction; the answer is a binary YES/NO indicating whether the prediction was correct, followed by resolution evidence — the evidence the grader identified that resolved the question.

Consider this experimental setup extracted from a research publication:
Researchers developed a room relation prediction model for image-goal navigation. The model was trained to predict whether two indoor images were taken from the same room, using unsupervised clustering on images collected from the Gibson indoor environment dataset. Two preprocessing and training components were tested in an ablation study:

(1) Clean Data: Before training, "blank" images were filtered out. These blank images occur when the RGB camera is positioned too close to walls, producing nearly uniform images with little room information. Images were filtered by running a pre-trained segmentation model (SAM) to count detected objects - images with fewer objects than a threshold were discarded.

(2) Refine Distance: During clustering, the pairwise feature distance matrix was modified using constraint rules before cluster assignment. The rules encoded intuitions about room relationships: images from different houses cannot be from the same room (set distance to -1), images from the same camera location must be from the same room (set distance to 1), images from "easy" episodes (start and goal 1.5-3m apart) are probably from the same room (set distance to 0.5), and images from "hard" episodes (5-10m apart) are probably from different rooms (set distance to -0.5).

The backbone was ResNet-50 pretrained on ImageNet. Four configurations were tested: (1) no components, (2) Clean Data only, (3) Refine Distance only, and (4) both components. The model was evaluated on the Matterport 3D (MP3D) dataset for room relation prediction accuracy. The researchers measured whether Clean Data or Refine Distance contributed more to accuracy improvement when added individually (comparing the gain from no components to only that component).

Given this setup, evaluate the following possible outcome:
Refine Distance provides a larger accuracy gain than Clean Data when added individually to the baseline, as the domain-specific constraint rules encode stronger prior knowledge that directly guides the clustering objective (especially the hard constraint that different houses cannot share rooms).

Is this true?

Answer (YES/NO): YES